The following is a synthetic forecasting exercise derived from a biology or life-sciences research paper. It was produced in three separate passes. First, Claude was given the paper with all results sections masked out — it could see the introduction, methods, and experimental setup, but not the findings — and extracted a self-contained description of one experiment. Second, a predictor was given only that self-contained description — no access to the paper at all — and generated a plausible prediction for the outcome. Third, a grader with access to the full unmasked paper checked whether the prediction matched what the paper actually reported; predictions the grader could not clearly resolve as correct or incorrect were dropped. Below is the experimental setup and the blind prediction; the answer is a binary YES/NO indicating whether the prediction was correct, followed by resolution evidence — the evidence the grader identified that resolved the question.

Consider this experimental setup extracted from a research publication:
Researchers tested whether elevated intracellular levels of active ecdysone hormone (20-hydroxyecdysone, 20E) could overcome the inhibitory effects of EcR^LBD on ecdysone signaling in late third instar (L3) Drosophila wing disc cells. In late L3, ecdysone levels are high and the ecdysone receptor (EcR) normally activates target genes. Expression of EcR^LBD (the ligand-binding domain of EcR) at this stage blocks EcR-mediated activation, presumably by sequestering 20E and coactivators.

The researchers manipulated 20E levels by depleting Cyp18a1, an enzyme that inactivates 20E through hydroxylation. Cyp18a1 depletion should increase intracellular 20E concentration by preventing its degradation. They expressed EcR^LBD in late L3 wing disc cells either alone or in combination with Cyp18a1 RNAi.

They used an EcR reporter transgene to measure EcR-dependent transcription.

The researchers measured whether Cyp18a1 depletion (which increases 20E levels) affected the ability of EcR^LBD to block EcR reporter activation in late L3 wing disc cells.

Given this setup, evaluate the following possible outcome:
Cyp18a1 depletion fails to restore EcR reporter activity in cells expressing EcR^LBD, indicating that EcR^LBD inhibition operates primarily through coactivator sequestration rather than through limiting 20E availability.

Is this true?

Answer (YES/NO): NO